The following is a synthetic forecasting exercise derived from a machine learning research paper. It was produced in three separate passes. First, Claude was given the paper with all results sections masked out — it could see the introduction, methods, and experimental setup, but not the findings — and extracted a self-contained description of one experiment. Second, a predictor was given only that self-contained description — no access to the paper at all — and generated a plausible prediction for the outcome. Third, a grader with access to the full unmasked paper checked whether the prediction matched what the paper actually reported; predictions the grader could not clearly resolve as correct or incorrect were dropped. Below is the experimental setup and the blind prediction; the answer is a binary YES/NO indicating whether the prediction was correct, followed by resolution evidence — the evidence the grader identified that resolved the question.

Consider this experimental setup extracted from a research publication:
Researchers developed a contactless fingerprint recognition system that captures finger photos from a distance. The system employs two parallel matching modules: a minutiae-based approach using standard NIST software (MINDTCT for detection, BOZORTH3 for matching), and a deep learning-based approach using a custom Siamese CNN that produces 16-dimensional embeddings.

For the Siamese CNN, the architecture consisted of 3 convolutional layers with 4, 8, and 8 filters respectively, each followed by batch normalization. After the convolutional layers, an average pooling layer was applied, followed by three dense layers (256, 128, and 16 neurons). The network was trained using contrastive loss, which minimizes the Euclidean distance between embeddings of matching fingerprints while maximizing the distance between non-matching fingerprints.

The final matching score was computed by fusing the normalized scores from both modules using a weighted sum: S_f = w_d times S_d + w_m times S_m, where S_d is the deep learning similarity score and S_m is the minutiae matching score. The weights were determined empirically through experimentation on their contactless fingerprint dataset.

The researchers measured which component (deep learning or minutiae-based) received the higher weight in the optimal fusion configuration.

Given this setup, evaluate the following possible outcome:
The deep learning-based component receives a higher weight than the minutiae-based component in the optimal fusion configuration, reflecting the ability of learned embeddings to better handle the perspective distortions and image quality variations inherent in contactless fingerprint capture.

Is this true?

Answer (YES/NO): NO